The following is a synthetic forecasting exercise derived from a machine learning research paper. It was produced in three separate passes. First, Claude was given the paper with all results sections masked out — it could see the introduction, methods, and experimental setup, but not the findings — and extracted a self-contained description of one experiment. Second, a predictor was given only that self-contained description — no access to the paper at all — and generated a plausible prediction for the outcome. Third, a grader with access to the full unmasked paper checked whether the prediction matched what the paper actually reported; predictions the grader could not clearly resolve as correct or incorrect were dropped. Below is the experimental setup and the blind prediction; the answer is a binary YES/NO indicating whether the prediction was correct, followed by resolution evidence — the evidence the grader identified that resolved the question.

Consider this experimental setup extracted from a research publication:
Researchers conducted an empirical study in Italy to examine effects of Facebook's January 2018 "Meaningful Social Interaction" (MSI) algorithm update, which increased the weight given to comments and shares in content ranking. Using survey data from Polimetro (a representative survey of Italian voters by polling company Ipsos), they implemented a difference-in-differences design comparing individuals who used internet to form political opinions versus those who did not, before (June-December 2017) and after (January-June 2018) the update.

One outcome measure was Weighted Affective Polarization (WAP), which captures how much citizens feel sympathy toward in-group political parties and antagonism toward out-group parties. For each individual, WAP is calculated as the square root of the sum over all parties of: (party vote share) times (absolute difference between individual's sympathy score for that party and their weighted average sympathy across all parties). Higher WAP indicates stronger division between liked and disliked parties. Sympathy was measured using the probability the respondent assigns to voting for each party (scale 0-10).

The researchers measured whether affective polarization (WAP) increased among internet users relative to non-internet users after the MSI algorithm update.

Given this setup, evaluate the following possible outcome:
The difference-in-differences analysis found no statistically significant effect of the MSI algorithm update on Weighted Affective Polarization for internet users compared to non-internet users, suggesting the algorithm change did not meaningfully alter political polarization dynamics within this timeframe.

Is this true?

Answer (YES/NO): NO